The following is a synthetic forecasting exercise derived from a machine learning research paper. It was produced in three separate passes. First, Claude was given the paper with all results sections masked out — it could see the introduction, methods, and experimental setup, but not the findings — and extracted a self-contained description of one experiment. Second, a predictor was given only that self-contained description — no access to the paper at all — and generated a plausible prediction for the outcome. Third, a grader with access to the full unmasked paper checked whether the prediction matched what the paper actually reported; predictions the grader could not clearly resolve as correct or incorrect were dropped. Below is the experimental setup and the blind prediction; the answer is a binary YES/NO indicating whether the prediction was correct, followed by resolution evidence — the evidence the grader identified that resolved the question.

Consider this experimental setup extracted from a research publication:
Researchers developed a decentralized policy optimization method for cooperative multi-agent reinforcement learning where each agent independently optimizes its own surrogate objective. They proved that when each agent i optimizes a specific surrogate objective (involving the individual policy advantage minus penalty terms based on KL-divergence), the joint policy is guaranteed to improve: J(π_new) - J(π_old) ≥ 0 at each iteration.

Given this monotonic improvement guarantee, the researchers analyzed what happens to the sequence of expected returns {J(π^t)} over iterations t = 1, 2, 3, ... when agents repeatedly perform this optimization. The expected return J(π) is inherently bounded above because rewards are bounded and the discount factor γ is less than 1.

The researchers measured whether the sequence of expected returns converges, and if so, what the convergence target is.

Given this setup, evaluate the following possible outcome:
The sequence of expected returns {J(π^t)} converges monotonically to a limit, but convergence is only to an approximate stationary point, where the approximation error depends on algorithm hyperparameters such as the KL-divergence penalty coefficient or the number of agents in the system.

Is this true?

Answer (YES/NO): NO